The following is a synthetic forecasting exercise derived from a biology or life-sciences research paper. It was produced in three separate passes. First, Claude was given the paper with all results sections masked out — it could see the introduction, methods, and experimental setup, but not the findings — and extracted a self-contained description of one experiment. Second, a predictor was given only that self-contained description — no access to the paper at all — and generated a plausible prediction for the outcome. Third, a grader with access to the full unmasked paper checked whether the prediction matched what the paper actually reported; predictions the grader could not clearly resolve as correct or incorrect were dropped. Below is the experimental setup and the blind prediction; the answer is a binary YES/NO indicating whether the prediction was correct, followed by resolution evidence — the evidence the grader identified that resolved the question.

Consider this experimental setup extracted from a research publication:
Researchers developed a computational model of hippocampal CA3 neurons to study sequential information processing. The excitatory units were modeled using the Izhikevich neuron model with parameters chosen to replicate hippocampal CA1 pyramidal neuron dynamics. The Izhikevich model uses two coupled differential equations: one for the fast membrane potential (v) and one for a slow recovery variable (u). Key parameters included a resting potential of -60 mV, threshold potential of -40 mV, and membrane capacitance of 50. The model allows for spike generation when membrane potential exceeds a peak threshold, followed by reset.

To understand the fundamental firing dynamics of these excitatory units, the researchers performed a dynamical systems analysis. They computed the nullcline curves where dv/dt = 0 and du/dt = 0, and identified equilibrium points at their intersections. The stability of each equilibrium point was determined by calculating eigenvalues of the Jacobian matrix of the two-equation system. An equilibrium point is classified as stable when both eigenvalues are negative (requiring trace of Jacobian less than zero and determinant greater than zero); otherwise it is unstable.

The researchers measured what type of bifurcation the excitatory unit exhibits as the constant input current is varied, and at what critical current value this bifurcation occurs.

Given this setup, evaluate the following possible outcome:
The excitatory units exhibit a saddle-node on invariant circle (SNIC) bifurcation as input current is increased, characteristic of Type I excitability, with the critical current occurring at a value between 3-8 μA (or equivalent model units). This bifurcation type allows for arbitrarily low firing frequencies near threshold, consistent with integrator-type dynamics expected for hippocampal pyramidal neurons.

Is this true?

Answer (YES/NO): NO